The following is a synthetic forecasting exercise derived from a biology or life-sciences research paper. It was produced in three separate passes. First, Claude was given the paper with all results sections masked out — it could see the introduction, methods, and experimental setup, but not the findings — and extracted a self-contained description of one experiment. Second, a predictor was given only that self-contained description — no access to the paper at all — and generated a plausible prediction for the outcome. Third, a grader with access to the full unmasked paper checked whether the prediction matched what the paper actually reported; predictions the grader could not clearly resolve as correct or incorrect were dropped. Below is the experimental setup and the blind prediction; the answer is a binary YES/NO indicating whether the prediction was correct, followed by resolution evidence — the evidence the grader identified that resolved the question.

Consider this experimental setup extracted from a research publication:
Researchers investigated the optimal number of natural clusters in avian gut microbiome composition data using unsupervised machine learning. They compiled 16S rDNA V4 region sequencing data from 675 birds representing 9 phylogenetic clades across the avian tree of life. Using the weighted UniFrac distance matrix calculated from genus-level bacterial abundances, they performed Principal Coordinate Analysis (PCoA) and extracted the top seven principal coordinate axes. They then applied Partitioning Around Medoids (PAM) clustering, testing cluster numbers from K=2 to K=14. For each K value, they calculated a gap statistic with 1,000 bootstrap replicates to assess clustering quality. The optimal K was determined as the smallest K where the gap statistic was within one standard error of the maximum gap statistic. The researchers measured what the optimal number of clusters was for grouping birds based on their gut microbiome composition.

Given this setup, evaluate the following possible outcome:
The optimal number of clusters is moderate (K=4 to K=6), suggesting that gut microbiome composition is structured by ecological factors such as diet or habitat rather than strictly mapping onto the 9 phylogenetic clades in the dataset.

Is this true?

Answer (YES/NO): NO